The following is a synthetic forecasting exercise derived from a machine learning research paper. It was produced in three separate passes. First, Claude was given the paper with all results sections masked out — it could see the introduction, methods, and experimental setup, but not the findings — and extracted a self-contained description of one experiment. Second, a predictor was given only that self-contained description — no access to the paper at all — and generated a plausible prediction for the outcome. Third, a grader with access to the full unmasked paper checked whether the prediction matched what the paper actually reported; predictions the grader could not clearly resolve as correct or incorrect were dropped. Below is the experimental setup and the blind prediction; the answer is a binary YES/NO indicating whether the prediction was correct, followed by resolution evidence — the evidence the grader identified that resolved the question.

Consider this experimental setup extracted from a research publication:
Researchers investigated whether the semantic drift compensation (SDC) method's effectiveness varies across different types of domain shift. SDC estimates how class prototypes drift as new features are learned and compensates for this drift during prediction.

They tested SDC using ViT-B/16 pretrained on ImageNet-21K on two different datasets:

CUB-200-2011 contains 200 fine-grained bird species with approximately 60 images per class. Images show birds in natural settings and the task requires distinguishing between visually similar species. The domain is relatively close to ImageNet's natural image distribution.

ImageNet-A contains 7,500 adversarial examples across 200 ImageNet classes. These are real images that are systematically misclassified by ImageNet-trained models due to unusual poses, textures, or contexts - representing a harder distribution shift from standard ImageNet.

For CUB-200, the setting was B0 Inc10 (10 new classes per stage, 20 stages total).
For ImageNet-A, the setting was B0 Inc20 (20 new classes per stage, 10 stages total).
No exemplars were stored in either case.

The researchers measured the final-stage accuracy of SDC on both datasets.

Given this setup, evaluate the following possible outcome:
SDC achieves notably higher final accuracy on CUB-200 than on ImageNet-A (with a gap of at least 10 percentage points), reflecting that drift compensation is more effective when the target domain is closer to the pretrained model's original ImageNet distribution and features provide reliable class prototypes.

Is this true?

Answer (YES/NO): YES